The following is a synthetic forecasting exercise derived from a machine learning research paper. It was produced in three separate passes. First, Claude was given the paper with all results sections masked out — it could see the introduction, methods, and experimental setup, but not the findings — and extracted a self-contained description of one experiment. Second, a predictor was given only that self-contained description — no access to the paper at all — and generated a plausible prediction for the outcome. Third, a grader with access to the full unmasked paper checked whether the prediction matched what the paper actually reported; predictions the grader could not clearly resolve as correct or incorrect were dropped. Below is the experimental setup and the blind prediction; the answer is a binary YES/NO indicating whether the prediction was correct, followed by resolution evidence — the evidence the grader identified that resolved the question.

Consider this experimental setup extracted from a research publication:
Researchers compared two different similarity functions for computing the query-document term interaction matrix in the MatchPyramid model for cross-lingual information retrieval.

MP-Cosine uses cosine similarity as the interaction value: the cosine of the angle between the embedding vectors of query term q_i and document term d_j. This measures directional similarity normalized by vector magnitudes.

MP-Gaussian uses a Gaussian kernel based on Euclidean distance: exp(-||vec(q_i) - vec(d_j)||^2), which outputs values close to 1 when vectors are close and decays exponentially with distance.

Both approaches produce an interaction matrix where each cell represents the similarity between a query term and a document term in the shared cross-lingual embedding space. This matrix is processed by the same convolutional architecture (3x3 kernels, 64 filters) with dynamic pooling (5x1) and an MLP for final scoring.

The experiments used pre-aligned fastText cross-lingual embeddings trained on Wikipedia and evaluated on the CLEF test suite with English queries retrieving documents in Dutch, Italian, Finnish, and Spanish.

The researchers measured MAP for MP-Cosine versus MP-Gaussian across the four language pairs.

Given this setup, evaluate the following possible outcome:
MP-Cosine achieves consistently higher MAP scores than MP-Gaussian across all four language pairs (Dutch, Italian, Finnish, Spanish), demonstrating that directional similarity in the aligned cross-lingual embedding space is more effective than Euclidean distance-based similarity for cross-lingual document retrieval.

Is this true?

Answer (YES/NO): YES